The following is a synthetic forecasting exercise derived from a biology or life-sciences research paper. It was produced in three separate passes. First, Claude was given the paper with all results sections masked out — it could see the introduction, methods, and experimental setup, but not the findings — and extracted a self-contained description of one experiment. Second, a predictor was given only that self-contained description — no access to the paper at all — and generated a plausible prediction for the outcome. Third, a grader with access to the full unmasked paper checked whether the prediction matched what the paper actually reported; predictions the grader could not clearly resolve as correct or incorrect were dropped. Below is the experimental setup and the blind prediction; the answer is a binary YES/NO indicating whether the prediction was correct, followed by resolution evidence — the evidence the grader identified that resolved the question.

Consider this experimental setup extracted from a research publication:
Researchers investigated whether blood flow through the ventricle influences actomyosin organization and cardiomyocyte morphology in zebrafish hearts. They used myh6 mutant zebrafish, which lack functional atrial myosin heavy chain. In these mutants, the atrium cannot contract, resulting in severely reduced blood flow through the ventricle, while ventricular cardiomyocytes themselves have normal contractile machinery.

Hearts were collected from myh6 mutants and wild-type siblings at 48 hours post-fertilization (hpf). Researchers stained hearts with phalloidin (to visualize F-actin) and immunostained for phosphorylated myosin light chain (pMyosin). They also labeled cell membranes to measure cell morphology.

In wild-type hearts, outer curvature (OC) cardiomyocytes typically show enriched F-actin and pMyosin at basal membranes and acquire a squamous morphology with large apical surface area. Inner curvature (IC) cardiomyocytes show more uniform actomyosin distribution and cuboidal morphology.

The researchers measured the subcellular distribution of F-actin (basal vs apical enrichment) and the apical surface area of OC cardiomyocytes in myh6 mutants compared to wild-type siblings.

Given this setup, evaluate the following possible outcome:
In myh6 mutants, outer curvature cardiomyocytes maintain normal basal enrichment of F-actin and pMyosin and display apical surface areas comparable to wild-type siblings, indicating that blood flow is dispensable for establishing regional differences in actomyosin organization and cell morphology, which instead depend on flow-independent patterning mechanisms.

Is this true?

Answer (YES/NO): NO